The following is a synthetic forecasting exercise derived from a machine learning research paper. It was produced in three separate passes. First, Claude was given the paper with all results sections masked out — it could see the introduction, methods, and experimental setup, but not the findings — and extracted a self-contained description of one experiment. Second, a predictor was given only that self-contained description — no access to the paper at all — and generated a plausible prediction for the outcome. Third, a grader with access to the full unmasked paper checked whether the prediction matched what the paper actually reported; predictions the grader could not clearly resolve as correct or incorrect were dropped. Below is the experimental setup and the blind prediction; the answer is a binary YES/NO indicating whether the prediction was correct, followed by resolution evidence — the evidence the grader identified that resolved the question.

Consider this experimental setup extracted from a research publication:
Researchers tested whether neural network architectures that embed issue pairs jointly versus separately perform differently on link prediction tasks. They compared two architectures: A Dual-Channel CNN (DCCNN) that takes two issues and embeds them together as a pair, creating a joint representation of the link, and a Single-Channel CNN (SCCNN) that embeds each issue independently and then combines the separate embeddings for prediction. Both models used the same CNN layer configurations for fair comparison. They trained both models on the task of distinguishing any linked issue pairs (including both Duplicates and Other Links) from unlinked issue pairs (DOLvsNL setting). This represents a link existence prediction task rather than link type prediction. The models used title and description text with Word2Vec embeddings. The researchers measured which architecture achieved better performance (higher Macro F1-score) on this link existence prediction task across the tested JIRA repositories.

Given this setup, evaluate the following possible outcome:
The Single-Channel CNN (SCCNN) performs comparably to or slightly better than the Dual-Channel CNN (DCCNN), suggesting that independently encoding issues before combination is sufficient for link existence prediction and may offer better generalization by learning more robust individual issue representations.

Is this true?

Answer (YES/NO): YES